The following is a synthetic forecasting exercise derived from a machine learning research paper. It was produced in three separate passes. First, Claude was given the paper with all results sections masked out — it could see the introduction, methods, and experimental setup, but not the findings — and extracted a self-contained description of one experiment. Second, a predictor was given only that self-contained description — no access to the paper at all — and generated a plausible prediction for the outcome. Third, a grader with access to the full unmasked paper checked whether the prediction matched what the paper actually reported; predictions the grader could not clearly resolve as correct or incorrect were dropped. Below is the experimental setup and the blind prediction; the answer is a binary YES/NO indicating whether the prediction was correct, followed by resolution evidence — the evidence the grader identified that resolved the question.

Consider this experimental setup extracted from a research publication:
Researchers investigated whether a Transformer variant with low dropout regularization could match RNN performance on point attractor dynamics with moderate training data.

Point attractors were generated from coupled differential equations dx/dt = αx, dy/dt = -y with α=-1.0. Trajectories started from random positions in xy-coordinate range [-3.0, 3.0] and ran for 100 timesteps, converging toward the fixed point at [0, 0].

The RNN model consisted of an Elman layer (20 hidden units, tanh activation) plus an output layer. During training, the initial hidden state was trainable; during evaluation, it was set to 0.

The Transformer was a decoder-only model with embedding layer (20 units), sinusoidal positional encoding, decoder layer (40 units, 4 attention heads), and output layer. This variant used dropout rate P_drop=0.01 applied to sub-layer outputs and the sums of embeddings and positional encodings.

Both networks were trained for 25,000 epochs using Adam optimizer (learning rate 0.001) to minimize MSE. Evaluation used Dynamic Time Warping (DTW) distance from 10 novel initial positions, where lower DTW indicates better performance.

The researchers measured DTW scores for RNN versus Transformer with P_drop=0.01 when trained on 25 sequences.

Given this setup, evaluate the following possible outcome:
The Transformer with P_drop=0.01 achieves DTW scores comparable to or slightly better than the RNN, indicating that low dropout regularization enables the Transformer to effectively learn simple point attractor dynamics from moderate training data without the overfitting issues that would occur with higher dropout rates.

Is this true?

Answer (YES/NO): YES